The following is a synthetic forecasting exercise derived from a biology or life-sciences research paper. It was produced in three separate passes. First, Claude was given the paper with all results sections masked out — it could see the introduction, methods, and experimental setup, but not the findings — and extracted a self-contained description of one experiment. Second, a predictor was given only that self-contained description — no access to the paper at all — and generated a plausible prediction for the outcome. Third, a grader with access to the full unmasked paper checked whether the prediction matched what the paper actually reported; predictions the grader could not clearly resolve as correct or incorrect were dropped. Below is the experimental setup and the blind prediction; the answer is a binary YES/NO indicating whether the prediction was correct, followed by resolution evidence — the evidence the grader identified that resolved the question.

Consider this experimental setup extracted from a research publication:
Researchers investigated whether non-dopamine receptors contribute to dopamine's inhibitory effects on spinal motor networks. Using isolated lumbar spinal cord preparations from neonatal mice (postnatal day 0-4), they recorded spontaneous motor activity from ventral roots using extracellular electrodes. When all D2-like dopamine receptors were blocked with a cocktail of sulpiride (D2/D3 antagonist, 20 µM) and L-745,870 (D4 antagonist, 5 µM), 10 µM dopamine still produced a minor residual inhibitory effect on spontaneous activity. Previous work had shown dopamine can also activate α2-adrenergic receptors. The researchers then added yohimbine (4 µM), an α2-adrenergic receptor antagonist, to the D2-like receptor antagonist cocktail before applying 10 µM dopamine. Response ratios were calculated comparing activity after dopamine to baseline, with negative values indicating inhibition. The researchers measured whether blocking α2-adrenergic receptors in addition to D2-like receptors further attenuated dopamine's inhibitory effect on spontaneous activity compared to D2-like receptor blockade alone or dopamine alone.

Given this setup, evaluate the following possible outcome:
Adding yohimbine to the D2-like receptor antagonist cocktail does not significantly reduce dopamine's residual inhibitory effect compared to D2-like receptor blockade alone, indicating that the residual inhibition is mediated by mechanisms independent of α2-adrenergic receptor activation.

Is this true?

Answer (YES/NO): NO